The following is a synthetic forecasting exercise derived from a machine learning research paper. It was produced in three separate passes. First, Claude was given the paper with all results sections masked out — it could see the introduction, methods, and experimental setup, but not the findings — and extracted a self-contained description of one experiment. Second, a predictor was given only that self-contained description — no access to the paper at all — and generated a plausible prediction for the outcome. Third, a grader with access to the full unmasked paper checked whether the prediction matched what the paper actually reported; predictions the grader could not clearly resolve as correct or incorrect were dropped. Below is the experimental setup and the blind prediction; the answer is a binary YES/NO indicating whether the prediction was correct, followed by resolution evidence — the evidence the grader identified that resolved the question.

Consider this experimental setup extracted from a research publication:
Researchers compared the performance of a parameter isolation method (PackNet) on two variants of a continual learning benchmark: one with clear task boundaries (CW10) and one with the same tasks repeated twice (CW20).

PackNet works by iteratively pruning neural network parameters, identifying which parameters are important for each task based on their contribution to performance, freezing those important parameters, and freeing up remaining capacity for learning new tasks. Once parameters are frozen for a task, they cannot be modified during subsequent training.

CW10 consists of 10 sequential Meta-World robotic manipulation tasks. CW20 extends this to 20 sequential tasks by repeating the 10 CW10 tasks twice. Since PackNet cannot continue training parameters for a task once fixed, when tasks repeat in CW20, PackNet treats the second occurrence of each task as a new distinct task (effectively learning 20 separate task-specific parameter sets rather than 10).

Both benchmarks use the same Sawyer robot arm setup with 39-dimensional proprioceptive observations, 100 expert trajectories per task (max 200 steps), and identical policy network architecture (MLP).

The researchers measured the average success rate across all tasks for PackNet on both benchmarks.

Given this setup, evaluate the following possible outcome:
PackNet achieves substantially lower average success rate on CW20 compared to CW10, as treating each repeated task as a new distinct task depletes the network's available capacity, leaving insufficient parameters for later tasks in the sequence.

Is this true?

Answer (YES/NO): YES